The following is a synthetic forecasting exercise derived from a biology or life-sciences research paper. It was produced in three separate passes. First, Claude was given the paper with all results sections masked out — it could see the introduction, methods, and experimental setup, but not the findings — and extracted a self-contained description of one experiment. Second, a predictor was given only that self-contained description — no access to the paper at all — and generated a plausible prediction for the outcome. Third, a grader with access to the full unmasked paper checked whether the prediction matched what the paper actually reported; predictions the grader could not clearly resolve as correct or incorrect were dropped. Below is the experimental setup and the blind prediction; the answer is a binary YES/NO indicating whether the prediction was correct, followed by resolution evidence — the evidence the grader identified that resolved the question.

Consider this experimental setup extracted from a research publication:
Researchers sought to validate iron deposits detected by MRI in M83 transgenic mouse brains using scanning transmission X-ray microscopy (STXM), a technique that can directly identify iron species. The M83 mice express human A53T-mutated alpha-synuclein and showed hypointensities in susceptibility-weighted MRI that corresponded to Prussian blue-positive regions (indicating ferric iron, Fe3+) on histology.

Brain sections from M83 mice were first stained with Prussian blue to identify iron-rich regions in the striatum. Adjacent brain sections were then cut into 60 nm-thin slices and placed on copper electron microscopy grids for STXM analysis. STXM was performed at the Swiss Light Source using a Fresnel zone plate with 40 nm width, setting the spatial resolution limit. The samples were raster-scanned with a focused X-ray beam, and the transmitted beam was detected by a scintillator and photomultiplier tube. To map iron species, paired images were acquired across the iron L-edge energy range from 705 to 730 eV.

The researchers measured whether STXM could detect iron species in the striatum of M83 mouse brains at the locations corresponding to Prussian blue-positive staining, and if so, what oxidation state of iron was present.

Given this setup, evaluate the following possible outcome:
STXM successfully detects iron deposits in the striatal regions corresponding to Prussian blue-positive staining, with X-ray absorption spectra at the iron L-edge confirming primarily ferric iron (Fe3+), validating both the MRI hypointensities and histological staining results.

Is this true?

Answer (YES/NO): YES